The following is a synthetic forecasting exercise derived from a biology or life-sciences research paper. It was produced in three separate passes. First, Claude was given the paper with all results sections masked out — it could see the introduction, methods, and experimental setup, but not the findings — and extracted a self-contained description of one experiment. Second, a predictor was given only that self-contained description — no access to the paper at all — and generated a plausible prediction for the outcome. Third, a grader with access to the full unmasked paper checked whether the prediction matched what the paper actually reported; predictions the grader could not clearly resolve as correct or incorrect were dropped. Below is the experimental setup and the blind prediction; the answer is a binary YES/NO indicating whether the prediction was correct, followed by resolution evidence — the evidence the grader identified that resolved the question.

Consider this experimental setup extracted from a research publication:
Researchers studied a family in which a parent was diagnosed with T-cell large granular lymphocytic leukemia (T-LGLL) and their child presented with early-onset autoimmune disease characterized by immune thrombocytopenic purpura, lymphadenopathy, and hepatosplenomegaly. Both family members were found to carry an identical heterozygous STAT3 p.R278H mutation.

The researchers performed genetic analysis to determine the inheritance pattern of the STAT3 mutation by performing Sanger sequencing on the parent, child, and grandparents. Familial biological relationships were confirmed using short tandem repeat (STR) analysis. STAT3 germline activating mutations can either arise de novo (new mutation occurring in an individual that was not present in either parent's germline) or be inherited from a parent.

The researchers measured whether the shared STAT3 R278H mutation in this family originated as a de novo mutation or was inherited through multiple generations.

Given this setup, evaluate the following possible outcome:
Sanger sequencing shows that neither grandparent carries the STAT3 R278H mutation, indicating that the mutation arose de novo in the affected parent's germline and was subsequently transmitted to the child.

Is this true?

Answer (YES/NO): YES